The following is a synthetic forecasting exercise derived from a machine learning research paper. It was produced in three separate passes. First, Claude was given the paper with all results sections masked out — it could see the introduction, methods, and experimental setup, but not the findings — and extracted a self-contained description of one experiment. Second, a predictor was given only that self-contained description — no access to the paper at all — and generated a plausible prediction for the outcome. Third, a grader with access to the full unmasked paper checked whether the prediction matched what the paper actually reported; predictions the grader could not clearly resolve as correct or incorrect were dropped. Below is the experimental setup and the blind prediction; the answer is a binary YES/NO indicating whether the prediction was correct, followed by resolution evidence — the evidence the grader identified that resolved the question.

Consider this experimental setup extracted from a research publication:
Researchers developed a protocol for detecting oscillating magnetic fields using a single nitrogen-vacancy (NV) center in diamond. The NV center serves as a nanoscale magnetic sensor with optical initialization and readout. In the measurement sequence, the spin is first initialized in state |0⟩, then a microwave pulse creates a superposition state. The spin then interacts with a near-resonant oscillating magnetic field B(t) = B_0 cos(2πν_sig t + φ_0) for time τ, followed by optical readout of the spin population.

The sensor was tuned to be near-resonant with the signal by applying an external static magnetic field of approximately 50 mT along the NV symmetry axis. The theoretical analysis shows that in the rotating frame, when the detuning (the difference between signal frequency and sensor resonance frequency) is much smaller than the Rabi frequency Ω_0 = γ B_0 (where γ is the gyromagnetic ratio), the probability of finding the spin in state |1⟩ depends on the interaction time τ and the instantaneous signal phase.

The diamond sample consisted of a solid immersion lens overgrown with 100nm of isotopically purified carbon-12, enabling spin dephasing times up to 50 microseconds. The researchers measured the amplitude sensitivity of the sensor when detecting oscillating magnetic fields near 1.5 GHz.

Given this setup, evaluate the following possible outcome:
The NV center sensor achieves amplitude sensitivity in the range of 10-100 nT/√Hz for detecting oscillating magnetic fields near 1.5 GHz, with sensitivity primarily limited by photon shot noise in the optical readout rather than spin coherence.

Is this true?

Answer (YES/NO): NO